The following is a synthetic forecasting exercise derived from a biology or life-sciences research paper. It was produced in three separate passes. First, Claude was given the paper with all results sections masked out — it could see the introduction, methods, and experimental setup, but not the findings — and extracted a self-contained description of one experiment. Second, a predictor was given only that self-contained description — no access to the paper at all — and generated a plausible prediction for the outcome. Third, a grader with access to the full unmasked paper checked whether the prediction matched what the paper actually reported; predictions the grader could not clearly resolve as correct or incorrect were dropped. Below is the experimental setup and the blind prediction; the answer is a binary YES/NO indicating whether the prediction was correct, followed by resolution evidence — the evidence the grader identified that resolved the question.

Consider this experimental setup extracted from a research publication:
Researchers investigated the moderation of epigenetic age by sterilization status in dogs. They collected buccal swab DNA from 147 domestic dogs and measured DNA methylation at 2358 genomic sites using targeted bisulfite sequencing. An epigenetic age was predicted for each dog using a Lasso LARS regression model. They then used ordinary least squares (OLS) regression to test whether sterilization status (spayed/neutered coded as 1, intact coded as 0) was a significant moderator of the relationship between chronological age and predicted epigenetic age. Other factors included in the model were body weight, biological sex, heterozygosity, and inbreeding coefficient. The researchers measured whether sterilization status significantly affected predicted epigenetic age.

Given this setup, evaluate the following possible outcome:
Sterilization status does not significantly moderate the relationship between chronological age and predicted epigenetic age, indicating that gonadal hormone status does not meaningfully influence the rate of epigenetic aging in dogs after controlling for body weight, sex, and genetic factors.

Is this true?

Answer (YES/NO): YES